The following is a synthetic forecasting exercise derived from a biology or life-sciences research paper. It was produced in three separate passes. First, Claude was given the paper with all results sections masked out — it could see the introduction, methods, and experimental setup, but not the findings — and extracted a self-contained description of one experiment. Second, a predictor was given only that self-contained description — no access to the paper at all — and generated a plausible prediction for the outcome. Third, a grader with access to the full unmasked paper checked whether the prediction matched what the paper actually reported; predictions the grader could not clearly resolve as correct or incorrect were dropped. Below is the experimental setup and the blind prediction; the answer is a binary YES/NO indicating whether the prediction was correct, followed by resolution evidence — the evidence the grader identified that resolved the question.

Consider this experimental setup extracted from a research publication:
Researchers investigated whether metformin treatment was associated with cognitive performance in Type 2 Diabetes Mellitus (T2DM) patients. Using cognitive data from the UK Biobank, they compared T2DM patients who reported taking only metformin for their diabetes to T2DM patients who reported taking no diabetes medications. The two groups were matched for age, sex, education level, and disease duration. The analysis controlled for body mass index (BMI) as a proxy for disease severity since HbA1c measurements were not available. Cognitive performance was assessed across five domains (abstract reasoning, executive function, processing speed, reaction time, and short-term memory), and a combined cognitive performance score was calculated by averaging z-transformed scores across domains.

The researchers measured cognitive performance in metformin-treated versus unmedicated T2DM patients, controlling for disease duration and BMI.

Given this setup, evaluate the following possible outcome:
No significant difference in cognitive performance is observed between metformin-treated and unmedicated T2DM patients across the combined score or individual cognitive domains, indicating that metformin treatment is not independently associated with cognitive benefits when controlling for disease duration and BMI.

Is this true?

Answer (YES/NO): YES